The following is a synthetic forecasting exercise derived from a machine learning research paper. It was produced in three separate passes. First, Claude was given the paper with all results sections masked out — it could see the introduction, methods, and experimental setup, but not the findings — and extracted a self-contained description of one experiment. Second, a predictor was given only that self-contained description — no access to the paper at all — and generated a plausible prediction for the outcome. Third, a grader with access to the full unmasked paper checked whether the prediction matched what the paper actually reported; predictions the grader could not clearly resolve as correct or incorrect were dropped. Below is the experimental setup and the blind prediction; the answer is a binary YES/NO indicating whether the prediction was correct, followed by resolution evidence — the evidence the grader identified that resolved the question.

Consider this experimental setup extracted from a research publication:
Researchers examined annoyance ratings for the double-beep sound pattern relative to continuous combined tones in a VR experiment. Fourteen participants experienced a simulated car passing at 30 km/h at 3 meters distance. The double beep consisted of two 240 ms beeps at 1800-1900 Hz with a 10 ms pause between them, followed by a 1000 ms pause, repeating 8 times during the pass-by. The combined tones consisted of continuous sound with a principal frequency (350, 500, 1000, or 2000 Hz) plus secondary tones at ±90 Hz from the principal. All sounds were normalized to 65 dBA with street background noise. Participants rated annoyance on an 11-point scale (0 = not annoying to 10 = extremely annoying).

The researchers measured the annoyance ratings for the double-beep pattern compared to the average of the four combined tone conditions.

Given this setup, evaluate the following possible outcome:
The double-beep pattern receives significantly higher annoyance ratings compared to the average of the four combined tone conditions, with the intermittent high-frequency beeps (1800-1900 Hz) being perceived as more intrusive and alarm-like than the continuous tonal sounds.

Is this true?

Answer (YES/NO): NO